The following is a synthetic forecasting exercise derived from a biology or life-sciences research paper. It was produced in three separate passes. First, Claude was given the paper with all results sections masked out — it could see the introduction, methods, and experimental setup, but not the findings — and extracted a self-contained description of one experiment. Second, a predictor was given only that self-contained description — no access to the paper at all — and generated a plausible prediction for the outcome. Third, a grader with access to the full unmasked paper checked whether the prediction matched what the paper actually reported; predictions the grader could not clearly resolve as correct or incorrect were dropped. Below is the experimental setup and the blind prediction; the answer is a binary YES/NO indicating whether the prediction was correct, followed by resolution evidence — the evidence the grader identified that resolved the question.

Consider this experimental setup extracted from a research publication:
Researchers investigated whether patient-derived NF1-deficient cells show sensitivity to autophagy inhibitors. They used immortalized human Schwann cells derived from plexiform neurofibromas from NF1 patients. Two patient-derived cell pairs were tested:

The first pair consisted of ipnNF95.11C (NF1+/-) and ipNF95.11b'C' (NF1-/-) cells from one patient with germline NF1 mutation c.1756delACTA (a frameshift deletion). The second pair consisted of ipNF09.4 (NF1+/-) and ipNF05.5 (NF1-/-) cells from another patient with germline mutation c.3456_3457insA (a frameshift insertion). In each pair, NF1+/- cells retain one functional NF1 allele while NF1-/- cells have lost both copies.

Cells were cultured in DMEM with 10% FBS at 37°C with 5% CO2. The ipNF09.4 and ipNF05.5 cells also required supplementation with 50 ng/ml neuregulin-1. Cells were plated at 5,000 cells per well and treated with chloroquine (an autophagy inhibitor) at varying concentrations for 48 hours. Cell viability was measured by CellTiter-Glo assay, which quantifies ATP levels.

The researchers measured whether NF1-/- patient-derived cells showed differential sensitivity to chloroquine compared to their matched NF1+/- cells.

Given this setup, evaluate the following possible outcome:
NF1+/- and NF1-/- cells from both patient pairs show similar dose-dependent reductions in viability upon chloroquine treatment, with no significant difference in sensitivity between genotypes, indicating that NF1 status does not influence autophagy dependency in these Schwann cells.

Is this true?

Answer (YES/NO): NO